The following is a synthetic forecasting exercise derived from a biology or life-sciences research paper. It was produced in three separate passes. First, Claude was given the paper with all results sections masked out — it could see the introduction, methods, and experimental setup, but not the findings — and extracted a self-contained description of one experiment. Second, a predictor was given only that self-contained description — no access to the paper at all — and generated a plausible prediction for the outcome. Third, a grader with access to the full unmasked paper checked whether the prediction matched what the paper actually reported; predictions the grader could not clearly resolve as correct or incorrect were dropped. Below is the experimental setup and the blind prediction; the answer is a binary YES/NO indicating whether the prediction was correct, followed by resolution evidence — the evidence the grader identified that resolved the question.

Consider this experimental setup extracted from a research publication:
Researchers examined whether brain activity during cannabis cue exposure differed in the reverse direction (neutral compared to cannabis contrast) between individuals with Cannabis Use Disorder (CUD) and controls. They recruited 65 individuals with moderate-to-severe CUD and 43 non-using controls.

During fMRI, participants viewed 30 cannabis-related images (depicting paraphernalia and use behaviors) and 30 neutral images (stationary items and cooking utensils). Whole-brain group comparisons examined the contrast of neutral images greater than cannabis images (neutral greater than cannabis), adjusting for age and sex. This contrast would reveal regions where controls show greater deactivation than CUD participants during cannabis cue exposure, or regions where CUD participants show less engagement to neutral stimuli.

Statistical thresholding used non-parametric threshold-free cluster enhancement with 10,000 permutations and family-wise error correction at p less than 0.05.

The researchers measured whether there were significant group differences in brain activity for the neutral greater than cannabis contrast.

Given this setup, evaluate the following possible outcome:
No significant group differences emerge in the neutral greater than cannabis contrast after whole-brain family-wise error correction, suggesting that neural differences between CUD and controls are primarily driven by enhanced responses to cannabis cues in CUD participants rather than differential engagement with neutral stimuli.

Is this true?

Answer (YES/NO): YES